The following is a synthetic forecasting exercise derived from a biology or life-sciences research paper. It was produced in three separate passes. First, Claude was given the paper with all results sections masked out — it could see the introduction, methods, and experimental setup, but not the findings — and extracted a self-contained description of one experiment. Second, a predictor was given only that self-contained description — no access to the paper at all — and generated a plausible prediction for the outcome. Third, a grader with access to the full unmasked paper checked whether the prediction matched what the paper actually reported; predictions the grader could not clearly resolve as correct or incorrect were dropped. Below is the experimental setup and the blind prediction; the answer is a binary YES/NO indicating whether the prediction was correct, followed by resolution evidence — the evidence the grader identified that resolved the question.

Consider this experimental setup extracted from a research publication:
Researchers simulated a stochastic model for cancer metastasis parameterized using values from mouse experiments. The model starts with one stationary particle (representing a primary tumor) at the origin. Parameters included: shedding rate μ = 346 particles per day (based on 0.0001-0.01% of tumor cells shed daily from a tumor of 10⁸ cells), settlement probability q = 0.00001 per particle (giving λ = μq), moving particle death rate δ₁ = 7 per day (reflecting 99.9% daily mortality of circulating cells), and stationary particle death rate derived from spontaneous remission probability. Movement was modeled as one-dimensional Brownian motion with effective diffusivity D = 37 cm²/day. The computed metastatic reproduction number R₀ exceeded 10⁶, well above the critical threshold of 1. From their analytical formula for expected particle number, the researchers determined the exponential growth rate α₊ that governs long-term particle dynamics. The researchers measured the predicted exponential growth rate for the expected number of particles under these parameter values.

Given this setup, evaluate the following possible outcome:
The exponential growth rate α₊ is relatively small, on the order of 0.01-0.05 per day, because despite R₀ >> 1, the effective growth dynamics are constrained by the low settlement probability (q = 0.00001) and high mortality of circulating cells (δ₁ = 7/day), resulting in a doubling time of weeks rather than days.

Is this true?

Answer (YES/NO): NO